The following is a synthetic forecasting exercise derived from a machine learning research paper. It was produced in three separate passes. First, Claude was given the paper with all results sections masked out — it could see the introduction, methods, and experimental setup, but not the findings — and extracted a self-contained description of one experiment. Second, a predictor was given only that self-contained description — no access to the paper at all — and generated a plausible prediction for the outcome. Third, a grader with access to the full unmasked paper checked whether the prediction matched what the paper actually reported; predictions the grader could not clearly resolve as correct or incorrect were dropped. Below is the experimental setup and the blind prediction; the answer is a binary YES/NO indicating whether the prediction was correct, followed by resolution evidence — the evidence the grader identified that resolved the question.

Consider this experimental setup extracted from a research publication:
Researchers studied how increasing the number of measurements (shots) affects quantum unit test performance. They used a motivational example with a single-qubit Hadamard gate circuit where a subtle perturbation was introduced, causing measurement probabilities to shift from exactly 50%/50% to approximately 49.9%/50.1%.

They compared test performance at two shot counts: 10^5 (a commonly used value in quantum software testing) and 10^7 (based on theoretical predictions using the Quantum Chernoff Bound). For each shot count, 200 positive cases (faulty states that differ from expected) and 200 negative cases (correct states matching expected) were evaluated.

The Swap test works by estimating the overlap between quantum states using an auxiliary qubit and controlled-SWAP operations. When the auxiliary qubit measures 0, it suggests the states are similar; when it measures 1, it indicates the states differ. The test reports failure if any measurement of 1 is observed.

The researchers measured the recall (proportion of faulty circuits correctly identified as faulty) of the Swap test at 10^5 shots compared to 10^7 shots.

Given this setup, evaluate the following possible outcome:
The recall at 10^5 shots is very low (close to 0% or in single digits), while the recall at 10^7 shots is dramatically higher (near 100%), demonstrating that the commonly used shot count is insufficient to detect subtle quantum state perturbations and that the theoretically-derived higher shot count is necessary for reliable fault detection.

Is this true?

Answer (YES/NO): YES